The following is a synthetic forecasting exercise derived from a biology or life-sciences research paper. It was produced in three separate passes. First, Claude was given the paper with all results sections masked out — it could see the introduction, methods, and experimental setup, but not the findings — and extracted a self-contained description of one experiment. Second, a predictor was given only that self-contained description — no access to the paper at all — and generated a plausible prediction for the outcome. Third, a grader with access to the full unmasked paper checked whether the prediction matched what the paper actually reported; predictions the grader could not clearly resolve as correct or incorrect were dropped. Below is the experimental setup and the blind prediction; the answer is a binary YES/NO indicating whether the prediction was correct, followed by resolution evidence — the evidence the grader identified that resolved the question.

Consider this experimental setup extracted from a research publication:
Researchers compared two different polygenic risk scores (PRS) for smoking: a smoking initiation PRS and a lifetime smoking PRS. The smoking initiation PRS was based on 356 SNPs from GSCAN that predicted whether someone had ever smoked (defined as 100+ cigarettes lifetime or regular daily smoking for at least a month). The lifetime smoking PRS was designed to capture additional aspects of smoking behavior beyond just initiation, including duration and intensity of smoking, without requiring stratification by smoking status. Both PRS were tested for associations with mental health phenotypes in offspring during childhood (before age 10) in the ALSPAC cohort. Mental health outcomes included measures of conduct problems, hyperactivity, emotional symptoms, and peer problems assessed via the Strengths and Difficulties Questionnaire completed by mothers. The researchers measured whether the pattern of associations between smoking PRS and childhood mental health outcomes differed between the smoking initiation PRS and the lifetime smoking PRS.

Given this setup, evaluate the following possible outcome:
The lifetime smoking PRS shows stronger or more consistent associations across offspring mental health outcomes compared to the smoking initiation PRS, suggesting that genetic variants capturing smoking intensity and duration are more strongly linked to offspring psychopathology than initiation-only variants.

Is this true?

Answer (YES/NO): NO